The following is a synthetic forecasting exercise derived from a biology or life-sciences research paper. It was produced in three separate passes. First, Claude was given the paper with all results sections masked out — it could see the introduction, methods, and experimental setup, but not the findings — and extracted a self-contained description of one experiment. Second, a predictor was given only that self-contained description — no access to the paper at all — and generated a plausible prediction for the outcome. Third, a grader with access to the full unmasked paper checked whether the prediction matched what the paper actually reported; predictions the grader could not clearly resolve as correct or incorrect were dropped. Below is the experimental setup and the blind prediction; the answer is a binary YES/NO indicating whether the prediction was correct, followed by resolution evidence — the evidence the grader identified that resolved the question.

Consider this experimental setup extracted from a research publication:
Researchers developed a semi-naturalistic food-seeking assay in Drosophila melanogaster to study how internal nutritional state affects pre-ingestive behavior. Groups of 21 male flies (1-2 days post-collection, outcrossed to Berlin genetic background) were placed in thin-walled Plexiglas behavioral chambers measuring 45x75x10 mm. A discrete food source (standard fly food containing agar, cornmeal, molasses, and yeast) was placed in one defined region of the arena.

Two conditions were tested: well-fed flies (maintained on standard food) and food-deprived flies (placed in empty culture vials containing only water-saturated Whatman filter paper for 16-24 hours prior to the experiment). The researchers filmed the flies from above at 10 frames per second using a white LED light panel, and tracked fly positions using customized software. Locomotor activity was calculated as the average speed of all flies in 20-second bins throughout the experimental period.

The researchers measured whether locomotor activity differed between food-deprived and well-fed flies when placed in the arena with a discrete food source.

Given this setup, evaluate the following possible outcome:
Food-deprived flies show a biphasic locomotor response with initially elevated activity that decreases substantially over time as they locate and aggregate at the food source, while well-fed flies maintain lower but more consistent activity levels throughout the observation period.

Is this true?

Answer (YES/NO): NO